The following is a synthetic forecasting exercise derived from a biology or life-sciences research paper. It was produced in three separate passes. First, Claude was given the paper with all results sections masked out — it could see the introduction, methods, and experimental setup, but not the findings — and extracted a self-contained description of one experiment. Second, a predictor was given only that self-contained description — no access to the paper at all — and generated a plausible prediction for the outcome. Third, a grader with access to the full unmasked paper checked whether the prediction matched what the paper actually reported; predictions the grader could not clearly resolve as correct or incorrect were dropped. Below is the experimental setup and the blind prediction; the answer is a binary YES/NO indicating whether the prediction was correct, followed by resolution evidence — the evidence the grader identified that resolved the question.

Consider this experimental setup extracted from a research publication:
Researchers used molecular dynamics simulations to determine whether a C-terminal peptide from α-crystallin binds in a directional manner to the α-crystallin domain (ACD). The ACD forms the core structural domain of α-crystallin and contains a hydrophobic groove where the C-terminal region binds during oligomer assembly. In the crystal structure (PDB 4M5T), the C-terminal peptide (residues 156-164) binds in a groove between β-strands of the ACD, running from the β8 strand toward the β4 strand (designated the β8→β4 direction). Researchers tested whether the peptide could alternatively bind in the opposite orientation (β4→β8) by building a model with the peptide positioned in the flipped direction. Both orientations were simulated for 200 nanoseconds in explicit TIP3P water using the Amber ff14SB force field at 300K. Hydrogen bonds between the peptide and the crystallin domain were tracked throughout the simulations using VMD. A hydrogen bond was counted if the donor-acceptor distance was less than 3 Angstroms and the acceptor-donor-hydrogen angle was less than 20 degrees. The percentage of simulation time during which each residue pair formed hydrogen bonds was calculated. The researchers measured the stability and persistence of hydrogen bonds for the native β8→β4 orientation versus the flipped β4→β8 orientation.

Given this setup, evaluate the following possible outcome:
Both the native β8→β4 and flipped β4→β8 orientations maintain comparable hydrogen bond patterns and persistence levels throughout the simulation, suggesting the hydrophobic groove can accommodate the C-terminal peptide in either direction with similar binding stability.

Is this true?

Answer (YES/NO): YES